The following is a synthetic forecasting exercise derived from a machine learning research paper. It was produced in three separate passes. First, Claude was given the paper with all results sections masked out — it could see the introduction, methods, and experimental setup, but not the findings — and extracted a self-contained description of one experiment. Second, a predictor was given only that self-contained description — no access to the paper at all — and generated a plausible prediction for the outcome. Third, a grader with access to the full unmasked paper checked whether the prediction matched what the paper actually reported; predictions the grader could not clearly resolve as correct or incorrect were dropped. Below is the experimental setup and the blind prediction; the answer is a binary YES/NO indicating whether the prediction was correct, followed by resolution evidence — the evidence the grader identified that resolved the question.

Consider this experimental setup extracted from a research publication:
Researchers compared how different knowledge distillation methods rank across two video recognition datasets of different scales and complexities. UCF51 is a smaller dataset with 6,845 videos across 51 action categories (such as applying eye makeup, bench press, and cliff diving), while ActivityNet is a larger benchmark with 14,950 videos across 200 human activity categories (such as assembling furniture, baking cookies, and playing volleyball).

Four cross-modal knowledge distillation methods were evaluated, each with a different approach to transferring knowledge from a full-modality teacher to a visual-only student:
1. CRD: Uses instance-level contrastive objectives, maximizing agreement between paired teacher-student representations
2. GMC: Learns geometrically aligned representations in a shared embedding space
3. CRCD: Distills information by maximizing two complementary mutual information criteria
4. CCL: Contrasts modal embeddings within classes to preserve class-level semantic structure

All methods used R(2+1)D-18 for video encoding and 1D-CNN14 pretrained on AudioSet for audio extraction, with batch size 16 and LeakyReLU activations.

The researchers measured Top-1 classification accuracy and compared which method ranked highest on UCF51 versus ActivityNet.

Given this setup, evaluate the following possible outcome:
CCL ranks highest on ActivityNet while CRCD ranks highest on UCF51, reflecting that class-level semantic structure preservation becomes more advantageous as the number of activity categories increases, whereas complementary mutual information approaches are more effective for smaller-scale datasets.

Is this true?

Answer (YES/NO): NO